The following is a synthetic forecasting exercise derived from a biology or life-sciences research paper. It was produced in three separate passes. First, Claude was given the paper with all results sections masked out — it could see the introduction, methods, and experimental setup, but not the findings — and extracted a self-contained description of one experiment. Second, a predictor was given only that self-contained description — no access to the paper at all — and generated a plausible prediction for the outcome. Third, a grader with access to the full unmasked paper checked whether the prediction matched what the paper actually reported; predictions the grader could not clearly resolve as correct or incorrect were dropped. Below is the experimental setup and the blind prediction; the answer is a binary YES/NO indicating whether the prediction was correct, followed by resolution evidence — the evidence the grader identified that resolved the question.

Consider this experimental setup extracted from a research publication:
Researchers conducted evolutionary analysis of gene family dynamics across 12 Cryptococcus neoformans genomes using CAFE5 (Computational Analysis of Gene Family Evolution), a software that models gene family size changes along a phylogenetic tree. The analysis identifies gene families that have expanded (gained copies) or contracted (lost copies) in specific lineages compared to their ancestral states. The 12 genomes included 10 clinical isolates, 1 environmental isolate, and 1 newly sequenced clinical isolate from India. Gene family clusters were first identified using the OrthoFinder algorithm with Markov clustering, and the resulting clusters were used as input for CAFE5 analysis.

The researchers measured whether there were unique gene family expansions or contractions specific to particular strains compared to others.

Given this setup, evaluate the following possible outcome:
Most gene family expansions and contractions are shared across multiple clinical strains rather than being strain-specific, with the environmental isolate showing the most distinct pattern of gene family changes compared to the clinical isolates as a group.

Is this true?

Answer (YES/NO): NO